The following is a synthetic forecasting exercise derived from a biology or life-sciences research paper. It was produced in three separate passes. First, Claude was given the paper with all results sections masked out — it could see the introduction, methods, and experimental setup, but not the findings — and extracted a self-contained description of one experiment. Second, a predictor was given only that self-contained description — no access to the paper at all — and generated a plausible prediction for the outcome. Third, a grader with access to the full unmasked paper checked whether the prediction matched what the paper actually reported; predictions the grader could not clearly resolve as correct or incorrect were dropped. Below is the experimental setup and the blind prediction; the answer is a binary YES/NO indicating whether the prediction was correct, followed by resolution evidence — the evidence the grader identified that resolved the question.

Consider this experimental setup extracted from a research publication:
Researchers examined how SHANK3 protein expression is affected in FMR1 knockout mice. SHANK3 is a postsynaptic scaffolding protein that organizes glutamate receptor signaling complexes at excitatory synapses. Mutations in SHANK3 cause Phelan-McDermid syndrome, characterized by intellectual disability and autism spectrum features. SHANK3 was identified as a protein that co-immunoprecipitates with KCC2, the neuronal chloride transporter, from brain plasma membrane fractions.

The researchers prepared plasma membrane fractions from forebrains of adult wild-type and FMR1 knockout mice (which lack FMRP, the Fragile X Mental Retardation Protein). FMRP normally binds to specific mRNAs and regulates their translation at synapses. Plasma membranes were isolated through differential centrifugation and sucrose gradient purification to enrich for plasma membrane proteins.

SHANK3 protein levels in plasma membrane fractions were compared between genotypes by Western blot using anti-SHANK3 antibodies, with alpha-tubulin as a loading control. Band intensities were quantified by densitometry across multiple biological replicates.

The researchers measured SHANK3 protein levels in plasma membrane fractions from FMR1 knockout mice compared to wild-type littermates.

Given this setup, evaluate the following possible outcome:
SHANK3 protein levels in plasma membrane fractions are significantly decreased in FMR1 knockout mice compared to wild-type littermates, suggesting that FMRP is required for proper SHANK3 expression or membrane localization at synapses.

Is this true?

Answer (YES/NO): NO